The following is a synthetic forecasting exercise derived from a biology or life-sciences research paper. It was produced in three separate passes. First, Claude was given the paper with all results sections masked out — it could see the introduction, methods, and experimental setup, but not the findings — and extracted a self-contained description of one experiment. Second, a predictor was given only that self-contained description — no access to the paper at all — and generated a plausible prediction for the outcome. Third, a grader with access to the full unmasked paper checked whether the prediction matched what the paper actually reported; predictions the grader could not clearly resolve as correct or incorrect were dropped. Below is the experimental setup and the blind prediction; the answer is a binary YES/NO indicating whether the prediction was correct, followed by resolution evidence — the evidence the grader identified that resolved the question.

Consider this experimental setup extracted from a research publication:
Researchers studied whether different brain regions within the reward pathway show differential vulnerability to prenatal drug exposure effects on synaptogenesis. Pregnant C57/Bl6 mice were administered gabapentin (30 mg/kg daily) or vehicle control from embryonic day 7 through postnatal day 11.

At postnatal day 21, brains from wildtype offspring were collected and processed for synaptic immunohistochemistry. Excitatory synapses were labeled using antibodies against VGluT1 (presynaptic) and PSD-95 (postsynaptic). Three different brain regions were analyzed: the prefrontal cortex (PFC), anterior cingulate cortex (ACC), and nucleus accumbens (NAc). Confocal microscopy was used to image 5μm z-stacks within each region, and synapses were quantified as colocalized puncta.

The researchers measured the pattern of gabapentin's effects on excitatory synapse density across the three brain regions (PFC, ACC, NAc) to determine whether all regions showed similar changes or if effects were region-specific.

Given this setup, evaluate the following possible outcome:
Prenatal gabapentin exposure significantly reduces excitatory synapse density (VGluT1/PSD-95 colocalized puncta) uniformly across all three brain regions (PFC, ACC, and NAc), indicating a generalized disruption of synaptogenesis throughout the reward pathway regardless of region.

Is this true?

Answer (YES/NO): NO